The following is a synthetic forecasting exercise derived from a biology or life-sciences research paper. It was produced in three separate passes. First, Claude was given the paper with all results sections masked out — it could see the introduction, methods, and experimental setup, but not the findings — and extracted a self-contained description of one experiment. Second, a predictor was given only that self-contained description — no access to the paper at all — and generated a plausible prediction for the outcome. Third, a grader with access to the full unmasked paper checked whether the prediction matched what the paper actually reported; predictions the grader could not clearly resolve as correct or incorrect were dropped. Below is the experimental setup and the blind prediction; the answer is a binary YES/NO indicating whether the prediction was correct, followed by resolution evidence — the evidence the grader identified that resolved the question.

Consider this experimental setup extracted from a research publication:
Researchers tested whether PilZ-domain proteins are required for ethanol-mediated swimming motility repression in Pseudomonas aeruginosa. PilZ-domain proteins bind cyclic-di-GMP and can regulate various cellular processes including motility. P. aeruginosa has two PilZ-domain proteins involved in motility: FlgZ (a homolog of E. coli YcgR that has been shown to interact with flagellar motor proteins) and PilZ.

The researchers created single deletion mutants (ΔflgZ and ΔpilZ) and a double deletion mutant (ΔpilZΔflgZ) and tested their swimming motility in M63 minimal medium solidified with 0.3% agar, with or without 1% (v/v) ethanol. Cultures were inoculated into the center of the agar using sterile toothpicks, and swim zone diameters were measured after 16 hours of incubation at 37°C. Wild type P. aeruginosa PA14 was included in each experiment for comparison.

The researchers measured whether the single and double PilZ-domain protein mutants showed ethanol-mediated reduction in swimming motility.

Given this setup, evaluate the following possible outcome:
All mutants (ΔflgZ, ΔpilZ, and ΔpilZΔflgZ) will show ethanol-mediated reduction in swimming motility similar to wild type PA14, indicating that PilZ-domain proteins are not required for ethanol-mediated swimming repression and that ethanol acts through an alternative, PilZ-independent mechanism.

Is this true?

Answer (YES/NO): NO